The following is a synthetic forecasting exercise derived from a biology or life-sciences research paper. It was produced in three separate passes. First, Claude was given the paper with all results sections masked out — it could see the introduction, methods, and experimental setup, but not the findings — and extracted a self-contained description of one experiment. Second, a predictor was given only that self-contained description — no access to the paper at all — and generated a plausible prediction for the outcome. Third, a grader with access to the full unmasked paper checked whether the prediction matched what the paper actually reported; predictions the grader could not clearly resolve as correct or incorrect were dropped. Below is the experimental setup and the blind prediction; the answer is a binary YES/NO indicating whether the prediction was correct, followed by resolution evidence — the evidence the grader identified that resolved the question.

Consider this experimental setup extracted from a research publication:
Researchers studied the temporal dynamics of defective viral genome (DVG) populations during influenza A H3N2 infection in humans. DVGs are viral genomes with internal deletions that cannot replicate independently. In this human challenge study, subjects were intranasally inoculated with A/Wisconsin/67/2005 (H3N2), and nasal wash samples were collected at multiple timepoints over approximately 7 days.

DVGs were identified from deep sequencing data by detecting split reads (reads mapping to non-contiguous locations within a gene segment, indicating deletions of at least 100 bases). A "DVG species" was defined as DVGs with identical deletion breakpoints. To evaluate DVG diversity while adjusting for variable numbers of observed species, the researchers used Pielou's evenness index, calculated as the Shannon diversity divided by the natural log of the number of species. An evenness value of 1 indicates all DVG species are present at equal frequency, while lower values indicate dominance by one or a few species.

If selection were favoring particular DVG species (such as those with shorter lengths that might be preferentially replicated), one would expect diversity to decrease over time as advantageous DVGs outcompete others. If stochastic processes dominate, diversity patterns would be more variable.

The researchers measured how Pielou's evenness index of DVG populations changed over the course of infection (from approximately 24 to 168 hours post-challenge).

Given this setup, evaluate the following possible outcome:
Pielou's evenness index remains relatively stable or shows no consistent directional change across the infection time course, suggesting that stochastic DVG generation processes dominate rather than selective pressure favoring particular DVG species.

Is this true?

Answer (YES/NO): YES